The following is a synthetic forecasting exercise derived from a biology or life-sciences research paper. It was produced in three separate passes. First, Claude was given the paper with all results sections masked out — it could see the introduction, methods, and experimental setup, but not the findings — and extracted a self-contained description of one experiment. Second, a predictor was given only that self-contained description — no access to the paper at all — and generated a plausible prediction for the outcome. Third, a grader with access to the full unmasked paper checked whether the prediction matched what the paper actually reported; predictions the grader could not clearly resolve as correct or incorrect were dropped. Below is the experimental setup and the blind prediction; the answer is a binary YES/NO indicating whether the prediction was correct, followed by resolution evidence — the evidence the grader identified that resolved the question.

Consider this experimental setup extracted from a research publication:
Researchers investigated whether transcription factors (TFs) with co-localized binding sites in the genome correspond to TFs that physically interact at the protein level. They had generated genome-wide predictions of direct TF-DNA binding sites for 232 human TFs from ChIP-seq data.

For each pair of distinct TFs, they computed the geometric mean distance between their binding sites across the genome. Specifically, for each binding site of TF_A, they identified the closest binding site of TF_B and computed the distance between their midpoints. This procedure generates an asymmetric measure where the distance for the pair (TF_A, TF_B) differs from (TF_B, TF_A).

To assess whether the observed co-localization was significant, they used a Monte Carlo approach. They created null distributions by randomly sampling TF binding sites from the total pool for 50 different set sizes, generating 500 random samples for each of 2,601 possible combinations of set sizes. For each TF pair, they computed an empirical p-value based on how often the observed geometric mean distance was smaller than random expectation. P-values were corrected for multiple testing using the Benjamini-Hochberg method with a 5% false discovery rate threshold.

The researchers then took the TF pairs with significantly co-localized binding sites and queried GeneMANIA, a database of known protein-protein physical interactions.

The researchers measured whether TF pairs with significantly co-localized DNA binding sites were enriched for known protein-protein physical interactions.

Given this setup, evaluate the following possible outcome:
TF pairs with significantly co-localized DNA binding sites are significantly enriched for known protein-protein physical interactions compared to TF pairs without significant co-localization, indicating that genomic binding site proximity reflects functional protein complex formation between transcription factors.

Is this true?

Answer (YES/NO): YES